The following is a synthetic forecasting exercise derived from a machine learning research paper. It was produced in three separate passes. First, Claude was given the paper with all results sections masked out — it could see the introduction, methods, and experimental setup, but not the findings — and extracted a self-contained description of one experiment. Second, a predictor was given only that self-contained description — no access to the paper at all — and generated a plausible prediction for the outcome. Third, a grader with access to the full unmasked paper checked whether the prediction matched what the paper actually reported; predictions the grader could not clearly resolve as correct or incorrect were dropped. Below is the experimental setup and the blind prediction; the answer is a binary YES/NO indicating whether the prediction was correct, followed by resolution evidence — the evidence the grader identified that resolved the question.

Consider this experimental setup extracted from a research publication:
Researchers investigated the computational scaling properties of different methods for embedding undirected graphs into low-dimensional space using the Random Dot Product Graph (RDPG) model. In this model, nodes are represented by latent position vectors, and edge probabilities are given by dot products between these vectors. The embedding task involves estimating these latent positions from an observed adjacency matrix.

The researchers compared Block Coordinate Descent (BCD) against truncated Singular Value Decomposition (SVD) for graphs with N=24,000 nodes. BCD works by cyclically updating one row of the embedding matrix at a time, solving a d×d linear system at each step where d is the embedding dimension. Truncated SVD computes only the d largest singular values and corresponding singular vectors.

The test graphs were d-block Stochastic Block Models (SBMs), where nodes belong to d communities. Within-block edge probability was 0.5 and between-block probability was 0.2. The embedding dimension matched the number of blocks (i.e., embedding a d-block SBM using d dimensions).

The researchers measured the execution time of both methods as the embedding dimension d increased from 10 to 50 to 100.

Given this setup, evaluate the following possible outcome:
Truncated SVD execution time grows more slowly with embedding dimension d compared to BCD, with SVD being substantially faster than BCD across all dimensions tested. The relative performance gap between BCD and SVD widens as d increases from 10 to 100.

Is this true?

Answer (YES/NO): NO